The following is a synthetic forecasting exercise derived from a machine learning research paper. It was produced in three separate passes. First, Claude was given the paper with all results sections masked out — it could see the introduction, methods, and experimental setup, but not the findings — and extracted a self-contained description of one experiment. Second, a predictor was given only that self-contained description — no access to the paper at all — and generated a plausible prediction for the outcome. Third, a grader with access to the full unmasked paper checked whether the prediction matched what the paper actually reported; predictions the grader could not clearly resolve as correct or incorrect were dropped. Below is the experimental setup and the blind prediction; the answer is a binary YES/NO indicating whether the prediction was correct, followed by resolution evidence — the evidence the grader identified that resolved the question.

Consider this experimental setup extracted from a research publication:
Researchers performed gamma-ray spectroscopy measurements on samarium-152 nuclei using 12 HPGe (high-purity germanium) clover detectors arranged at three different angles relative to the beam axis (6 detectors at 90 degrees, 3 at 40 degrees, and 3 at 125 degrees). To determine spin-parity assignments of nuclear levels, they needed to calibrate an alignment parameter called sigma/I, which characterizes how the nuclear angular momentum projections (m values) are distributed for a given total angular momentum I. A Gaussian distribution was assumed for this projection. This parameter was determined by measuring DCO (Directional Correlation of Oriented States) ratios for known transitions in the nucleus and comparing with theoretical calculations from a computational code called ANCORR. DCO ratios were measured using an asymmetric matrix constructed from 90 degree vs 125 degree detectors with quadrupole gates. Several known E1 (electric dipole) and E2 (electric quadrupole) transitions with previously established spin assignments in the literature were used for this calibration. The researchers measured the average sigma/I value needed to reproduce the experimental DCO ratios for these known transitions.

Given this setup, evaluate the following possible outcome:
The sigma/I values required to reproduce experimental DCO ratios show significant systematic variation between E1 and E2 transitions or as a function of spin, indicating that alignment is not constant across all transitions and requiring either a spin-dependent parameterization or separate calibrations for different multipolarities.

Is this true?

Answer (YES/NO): NO